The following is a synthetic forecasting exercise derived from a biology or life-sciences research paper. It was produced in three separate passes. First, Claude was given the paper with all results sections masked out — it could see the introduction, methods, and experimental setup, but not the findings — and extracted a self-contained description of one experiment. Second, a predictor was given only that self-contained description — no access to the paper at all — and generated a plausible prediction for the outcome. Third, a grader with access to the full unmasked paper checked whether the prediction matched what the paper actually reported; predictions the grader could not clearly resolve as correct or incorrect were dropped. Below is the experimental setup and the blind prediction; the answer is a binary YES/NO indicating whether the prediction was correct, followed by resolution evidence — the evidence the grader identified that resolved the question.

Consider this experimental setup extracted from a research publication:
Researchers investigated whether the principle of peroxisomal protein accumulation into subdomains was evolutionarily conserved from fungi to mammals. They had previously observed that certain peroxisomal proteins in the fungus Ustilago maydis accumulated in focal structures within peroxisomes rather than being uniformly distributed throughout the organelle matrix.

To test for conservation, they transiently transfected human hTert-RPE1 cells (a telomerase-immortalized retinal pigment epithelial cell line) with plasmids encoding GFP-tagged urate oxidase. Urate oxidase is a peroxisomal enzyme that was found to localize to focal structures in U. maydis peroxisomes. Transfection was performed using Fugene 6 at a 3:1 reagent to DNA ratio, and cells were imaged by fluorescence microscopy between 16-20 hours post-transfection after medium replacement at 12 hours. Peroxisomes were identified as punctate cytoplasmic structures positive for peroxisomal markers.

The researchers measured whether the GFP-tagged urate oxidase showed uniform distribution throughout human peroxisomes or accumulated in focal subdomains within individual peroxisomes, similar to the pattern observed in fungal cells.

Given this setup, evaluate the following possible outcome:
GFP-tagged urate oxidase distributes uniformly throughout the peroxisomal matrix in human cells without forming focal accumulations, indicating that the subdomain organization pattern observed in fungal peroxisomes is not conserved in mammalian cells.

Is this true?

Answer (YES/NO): NO